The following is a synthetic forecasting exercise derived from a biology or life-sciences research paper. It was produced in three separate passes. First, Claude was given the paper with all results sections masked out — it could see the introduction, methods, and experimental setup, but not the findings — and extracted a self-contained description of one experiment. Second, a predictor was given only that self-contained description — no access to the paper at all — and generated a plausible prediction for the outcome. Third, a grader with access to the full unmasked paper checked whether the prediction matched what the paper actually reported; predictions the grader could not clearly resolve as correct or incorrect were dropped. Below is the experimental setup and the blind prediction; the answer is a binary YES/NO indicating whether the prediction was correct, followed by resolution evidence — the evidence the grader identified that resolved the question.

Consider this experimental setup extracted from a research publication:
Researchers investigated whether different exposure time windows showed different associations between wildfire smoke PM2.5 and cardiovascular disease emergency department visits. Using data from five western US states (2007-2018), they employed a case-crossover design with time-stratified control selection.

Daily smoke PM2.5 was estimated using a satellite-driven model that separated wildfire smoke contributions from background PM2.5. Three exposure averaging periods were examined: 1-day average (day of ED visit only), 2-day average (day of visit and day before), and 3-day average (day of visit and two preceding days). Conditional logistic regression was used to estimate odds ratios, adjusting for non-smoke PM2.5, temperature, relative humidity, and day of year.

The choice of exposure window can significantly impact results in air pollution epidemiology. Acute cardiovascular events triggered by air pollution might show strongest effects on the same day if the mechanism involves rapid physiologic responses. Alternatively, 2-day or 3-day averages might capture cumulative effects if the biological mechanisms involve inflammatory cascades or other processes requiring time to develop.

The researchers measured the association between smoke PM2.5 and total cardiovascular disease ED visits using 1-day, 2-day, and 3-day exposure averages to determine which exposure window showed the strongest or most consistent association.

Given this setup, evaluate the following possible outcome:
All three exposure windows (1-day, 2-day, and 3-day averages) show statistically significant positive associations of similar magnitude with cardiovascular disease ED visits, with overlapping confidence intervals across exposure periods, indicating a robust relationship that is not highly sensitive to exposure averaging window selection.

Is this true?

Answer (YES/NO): NO